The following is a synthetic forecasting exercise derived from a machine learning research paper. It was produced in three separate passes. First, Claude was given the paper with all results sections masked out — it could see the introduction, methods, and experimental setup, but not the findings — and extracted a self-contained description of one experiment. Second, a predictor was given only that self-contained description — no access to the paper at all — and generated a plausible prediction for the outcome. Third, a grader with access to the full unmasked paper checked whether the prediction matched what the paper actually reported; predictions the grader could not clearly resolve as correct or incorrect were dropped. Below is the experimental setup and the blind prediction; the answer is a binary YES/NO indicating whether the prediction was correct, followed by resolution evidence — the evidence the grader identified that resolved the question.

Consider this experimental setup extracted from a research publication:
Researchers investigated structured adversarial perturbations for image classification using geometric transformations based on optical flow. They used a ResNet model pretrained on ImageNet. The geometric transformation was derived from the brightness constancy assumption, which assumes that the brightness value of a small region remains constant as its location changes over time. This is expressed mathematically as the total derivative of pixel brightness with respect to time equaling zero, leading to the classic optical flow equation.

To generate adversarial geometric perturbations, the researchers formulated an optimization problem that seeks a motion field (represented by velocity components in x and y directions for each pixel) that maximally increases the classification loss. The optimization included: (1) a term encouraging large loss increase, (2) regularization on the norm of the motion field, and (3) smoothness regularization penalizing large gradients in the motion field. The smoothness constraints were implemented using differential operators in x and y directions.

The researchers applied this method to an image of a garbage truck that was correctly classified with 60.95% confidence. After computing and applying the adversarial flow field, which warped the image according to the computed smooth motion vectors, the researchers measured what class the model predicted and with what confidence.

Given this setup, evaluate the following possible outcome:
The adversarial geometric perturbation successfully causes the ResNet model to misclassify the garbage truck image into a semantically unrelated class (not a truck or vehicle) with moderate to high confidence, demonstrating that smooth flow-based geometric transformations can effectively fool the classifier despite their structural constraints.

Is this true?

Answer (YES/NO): NO